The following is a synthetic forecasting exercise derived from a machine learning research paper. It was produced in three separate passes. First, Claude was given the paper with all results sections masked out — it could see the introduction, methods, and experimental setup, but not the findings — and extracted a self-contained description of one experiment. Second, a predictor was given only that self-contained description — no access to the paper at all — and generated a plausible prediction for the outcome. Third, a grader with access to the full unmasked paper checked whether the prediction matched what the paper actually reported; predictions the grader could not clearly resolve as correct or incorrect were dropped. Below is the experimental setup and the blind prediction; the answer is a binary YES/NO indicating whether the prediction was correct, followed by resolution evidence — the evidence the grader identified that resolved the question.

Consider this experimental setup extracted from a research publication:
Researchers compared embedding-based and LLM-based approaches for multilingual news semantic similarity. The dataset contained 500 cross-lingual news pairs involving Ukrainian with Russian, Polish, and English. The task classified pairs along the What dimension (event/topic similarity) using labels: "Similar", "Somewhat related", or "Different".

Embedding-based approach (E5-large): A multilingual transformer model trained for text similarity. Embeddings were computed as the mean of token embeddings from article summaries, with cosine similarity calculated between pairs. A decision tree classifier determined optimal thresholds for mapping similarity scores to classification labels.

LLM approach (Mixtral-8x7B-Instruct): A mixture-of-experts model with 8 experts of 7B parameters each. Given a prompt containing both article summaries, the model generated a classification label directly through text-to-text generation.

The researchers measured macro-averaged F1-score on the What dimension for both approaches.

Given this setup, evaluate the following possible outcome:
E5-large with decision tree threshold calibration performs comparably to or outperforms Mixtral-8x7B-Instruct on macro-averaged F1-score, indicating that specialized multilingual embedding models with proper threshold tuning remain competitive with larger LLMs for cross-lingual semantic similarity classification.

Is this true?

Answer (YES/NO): YES